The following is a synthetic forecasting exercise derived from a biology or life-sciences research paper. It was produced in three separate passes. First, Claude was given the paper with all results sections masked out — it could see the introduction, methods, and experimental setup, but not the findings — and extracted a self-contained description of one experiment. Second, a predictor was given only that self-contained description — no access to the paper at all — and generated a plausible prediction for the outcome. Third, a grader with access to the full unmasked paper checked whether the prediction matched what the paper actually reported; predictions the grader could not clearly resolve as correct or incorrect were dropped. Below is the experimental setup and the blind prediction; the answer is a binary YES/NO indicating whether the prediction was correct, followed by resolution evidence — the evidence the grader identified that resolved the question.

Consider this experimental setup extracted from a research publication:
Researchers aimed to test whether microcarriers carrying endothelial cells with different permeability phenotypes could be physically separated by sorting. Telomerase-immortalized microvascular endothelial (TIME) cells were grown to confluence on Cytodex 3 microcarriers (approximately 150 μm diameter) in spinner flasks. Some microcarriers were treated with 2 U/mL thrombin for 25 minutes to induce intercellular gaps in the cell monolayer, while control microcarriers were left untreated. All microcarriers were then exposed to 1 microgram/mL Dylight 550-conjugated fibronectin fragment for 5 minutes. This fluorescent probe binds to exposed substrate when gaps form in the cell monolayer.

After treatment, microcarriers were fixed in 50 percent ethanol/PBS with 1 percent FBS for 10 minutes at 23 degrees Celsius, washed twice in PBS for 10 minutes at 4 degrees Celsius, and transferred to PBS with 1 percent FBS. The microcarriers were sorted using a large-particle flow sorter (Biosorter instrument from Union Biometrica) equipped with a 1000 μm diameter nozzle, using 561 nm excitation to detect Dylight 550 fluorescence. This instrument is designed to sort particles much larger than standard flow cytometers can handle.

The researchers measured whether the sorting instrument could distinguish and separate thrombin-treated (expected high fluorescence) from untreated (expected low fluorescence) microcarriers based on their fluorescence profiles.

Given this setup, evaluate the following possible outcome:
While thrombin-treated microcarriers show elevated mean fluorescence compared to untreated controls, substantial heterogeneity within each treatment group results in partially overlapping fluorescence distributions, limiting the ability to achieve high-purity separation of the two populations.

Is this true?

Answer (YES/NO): NO